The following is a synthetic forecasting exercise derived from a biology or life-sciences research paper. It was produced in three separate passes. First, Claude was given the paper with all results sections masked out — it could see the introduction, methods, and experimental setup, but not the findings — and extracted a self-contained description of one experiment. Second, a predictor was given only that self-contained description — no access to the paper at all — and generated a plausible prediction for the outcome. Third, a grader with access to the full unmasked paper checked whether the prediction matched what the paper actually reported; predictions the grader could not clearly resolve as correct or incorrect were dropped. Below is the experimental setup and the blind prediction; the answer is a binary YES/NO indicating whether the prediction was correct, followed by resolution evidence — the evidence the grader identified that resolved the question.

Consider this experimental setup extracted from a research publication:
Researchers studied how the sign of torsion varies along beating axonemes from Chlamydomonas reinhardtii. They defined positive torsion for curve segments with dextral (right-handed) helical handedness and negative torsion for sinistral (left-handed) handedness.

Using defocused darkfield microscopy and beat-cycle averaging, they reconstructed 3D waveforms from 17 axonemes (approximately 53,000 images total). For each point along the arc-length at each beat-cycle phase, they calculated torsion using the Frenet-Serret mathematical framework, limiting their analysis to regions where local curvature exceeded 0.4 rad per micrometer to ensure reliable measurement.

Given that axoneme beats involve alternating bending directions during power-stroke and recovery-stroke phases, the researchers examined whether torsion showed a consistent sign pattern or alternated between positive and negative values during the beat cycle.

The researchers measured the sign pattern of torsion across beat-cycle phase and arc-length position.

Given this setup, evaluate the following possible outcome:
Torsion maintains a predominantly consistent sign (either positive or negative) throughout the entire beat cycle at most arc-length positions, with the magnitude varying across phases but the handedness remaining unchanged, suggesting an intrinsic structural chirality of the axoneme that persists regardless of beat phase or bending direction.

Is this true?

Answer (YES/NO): NO